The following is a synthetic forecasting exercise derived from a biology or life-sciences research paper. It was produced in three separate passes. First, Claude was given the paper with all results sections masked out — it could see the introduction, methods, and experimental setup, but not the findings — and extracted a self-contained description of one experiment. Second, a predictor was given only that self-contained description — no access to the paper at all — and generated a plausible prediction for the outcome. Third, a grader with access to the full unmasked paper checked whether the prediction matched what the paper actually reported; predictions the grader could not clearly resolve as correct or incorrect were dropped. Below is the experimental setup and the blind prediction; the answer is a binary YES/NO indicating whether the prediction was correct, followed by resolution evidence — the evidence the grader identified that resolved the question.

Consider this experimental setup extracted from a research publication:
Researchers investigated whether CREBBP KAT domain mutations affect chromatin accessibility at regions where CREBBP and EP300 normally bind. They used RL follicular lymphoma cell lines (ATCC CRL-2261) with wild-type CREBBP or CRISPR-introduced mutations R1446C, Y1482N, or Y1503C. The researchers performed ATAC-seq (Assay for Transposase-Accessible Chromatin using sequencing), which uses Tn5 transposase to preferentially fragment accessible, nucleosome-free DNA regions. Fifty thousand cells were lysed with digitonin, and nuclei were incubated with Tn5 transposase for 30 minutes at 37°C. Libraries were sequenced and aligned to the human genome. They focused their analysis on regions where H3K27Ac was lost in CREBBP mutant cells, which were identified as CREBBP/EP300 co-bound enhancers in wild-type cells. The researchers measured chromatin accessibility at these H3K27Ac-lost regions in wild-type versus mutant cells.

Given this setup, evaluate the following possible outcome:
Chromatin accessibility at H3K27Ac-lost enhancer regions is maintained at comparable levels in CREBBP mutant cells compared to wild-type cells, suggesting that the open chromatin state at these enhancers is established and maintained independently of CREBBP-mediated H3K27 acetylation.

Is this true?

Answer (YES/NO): YES